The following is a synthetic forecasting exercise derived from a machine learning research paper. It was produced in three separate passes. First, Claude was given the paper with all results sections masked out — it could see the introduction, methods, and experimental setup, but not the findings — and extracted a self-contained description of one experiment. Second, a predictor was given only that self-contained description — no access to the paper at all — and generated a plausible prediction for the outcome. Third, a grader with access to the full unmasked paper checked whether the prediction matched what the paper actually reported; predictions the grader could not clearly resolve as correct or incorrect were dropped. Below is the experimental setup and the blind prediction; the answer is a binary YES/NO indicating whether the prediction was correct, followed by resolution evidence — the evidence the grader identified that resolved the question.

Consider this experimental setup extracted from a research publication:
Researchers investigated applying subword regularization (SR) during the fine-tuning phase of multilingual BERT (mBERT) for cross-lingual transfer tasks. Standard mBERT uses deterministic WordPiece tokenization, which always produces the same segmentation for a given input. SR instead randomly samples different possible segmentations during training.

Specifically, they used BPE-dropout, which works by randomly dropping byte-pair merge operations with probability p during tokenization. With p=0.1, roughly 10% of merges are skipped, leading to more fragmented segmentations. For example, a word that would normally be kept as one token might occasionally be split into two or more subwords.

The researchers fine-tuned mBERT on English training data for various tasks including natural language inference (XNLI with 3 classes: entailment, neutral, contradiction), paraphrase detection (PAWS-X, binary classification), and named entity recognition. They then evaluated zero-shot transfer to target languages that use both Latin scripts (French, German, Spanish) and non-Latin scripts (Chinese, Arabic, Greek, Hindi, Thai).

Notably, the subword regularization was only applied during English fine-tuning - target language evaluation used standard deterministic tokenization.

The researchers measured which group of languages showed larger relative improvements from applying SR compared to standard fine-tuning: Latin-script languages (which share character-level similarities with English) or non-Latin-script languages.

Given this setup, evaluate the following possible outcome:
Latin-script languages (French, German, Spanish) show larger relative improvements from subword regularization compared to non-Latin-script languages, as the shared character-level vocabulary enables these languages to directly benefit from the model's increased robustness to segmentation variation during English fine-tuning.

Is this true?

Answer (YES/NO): NO